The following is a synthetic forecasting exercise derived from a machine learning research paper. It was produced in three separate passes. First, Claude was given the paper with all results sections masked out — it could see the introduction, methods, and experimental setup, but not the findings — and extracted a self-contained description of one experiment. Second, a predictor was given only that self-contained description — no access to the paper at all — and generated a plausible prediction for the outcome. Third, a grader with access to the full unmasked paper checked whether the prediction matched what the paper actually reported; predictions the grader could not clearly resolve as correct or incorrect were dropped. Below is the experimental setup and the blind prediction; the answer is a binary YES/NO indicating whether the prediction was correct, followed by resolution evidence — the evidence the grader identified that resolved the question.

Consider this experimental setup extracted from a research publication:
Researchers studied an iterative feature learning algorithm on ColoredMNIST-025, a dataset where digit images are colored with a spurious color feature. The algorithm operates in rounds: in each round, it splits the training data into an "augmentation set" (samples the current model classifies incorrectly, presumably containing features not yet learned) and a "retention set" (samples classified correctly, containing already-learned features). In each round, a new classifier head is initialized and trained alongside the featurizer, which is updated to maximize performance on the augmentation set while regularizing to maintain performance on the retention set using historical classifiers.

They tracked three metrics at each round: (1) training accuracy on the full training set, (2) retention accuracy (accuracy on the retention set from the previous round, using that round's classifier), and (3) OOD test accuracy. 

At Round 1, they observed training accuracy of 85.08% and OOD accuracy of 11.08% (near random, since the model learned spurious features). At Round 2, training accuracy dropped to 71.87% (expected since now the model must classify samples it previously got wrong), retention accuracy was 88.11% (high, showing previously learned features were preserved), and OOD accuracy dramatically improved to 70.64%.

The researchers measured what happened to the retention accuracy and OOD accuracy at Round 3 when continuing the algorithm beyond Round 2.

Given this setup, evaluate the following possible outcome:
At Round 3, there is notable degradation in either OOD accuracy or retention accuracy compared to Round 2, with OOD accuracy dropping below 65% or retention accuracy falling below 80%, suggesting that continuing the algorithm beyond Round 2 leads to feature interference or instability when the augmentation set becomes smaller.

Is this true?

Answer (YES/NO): YES